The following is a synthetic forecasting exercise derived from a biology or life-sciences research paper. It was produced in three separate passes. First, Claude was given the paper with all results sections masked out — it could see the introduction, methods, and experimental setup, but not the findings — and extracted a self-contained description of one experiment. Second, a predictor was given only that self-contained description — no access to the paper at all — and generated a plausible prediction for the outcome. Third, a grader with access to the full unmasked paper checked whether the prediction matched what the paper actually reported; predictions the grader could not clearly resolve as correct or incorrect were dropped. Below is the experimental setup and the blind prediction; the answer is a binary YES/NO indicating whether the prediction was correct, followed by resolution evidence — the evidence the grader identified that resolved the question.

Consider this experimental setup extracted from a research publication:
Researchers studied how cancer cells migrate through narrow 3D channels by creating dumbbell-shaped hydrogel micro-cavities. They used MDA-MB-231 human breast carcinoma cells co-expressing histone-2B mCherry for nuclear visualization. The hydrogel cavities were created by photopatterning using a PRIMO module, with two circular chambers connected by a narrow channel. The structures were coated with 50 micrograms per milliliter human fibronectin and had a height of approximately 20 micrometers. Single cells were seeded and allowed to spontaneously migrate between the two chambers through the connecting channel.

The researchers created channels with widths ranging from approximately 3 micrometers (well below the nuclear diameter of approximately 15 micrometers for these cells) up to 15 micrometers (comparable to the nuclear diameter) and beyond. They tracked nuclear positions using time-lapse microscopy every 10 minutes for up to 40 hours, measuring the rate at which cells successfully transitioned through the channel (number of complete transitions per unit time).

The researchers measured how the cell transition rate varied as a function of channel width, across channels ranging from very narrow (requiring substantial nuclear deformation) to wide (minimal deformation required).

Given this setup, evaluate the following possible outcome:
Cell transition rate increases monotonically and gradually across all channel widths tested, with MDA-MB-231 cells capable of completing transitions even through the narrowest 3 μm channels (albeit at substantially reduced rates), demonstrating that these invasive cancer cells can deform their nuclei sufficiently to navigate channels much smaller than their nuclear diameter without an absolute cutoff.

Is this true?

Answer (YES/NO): NO